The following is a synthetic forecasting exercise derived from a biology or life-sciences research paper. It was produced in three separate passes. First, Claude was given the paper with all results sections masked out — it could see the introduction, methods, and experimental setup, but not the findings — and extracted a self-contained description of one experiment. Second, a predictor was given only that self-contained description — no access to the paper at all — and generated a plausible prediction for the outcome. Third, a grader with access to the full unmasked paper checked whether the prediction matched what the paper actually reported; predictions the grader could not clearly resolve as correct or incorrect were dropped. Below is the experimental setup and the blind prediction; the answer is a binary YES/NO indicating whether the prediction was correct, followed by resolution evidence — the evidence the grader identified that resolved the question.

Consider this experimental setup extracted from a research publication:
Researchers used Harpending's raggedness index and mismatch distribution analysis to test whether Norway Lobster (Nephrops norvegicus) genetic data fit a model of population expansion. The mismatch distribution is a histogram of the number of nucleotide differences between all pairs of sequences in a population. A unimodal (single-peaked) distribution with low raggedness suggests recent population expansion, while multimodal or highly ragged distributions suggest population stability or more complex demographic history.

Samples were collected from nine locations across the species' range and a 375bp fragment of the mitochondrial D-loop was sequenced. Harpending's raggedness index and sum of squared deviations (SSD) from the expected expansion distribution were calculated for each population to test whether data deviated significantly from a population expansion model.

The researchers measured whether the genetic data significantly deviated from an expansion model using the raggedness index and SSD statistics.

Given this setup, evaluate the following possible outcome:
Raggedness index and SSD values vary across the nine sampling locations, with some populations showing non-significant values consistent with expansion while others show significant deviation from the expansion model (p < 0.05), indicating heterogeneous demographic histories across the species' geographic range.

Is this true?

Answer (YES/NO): YES